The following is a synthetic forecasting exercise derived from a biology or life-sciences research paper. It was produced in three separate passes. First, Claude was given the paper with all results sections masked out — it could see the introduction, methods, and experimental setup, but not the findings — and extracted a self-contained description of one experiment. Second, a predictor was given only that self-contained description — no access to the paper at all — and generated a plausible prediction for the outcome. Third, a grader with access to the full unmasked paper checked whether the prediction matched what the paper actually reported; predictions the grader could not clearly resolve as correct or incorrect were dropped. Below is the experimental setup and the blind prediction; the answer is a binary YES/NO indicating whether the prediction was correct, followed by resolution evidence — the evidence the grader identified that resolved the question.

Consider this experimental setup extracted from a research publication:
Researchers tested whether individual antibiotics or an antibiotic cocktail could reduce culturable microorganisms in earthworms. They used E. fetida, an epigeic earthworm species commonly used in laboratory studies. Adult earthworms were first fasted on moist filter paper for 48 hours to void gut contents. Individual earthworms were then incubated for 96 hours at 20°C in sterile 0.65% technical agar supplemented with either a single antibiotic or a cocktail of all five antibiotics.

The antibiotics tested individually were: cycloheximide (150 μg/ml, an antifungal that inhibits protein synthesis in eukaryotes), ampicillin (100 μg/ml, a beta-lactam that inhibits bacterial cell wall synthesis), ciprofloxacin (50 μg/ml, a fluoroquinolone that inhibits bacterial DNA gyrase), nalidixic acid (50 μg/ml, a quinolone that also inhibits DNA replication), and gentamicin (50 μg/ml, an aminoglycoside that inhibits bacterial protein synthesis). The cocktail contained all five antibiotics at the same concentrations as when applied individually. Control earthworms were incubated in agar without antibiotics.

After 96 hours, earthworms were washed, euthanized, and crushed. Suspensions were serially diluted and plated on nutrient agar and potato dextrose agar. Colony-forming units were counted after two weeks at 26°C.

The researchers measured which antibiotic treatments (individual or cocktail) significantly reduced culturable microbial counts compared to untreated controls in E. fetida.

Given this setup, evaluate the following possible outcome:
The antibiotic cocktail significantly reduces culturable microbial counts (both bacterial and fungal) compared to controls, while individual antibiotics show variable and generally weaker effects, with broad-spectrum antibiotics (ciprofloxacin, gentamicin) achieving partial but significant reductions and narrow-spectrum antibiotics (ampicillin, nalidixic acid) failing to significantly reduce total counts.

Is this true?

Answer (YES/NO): NO